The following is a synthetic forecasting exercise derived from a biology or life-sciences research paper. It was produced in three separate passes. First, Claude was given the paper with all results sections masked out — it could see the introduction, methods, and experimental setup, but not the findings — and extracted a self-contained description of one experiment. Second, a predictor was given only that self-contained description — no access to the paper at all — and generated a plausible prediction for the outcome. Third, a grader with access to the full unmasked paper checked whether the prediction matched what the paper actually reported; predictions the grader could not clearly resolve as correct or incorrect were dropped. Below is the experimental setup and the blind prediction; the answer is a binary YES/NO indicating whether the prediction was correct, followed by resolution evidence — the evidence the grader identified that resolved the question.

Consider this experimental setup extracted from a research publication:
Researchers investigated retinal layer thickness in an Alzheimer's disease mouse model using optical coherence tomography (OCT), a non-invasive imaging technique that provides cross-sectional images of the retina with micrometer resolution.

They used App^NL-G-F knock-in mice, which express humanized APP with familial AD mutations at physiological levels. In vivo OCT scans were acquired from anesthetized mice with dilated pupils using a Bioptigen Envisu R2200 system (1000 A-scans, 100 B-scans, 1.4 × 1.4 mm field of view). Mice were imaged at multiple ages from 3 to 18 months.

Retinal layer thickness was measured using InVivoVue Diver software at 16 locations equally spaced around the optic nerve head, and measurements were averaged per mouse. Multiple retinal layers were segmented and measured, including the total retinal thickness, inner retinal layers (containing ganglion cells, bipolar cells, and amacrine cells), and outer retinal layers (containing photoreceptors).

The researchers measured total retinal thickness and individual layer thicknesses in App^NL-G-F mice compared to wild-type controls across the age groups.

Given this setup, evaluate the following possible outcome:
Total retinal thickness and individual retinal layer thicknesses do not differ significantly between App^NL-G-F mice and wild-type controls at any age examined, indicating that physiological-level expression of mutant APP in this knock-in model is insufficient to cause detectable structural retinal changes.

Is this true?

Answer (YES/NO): NO